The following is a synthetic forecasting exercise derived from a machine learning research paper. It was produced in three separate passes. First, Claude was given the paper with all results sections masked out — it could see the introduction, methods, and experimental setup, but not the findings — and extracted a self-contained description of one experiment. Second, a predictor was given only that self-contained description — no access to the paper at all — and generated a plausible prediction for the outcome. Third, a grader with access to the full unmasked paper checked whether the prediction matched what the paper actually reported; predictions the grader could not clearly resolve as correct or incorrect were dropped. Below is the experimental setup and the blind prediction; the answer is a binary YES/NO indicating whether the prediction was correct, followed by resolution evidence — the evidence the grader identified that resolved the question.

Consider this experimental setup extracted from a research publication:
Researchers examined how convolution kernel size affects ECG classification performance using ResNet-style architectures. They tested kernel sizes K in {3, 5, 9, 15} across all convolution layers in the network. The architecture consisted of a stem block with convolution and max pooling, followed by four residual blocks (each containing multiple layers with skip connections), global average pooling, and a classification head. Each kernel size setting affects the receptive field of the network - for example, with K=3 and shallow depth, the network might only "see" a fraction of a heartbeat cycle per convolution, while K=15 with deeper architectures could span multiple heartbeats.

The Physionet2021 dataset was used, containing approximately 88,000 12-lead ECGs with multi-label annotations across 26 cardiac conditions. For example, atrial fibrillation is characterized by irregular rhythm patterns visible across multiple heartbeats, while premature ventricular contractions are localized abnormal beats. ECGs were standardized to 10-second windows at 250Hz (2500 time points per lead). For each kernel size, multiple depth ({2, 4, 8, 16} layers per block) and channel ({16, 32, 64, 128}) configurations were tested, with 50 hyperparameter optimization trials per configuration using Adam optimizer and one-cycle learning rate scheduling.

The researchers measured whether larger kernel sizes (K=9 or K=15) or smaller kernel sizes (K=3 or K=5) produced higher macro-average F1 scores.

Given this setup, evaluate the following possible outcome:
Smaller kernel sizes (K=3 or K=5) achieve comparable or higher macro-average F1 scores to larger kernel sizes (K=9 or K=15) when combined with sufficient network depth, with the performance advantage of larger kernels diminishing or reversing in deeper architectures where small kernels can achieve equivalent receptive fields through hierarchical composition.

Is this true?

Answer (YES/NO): NO